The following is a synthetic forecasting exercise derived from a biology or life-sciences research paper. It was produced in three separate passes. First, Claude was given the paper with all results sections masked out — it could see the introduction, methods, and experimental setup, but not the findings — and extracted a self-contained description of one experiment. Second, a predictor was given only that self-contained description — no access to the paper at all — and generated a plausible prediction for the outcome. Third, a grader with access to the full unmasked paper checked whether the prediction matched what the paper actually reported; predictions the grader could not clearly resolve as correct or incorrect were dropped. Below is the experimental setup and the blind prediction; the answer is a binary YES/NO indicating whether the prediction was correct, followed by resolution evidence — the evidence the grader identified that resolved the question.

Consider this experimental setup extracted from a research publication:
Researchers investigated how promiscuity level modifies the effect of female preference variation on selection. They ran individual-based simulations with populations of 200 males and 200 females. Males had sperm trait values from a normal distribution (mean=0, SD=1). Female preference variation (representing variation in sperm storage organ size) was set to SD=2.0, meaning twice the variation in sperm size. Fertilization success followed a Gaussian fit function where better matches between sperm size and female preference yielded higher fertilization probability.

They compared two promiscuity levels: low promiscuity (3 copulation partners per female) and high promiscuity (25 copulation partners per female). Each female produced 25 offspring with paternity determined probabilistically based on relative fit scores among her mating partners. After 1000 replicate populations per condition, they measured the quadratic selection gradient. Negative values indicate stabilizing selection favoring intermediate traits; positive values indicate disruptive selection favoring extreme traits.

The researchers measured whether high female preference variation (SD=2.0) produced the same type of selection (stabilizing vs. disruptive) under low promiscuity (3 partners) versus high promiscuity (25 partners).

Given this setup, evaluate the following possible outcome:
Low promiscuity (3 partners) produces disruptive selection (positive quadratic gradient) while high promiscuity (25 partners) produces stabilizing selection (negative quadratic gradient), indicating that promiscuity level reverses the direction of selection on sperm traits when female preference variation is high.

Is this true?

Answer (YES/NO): NO